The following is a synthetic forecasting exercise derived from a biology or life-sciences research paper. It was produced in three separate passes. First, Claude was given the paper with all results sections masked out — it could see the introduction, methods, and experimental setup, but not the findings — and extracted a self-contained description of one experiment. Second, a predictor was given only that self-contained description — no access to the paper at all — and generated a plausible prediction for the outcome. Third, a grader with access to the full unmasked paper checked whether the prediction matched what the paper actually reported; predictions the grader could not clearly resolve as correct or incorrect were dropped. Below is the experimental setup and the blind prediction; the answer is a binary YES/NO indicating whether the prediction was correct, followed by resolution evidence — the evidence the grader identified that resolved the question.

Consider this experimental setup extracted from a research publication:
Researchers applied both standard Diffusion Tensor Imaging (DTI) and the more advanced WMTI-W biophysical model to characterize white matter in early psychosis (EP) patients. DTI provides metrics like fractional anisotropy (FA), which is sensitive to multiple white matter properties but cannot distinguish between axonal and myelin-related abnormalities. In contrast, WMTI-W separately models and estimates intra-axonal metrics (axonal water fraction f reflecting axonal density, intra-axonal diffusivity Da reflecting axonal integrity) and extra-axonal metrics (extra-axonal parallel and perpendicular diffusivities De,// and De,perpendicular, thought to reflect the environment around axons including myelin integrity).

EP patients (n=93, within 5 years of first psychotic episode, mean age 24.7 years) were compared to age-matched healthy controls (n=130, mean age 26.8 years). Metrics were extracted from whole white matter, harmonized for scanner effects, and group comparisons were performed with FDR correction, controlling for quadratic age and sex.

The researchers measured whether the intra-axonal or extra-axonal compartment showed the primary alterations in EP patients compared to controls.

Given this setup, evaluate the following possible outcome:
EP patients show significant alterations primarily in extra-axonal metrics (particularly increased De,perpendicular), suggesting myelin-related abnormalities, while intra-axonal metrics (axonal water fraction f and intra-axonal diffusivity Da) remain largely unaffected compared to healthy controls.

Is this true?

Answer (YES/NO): NO